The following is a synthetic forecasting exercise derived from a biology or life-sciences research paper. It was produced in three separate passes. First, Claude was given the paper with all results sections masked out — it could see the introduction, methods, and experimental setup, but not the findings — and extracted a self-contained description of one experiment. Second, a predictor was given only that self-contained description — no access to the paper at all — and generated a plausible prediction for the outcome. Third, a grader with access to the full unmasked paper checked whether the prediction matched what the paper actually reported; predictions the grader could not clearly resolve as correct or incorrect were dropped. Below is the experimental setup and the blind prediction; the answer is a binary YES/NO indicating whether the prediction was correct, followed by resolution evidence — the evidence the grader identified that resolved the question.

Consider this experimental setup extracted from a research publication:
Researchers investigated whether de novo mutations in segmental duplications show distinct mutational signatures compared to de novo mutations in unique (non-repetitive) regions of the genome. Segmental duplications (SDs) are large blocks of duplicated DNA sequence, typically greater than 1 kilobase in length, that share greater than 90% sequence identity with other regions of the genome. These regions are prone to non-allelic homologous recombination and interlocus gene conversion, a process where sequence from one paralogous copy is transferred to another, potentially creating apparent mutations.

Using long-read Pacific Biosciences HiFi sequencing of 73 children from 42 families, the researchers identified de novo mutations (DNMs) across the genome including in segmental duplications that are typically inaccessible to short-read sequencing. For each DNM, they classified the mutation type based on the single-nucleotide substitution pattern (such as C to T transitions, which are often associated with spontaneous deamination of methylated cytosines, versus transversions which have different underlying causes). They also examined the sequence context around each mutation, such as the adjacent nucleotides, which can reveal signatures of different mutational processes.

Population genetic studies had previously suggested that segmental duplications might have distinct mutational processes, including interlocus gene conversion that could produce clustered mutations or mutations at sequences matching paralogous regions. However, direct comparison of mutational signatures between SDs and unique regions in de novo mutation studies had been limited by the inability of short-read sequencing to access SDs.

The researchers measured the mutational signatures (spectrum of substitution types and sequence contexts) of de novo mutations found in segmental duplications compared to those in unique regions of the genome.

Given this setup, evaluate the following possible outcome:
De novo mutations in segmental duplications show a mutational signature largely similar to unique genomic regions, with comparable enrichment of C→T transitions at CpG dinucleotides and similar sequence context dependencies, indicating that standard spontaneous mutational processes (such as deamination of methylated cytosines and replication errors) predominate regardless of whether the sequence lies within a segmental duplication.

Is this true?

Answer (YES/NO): NO